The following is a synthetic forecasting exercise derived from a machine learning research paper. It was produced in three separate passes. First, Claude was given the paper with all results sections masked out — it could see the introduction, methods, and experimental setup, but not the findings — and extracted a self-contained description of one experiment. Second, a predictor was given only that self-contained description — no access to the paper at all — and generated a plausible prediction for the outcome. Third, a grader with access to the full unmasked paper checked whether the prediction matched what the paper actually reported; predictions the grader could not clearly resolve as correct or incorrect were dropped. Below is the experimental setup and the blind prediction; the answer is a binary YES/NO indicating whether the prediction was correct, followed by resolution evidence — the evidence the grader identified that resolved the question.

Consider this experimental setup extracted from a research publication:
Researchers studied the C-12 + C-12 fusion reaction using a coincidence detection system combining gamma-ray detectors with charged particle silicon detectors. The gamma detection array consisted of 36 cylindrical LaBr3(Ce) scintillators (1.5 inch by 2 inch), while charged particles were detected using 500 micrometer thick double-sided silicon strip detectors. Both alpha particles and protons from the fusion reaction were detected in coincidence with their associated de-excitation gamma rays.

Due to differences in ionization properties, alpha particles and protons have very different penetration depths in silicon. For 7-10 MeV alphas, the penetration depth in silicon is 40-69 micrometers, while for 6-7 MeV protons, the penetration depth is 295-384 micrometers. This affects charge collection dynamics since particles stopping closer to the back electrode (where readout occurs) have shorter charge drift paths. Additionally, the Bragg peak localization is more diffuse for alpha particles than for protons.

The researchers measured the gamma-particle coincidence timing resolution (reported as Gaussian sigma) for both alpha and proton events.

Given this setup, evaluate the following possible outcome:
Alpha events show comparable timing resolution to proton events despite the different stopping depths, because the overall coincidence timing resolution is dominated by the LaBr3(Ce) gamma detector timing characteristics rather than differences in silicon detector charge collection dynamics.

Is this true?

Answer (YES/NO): NO